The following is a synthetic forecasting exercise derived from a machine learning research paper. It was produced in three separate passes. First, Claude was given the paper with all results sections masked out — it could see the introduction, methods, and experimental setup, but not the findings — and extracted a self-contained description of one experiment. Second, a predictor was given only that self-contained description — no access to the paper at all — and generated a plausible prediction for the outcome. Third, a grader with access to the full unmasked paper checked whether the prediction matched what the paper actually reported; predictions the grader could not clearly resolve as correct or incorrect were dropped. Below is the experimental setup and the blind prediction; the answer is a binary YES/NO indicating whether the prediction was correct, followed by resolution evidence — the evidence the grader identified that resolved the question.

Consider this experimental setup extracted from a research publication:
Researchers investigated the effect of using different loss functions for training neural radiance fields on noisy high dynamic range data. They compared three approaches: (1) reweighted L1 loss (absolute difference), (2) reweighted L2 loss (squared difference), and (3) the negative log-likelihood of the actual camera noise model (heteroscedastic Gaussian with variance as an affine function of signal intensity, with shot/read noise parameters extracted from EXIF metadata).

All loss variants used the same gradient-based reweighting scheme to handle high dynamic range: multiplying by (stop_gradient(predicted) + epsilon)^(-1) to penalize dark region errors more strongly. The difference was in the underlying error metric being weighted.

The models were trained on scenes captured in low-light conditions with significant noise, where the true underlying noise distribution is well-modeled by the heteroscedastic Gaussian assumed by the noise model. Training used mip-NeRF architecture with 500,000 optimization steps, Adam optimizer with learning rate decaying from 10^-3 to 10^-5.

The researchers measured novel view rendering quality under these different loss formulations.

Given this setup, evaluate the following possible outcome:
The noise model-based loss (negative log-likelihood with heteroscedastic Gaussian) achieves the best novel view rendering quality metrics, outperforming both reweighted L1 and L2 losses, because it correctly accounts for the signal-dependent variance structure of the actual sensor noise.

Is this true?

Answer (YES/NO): NO